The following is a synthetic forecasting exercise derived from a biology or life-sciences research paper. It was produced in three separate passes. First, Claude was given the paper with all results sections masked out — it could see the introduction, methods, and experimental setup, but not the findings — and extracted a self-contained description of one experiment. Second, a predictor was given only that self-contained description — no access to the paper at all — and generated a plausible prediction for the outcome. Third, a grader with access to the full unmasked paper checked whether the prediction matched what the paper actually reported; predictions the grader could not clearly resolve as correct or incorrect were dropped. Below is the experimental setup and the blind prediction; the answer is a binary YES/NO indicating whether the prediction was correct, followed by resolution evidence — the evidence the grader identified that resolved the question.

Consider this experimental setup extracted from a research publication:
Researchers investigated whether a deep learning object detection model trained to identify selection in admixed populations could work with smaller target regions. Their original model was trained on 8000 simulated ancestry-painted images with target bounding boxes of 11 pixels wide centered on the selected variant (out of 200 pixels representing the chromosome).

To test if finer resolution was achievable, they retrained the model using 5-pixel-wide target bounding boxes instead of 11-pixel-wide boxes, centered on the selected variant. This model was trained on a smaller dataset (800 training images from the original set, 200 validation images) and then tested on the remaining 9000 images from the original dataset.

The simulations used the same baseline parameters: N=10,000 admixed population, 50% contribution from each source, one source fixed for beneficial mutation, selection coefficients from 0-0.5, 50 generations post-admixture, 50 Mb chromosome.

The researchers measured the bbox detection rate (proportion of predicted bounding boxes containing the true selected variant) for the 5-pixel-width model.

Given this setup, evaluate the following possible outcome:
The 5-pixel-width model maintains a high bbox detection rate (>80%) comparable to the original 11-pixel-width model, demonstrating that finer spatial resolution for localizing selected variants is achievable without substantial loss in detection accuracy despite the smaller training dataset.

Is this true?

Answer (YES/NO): NO